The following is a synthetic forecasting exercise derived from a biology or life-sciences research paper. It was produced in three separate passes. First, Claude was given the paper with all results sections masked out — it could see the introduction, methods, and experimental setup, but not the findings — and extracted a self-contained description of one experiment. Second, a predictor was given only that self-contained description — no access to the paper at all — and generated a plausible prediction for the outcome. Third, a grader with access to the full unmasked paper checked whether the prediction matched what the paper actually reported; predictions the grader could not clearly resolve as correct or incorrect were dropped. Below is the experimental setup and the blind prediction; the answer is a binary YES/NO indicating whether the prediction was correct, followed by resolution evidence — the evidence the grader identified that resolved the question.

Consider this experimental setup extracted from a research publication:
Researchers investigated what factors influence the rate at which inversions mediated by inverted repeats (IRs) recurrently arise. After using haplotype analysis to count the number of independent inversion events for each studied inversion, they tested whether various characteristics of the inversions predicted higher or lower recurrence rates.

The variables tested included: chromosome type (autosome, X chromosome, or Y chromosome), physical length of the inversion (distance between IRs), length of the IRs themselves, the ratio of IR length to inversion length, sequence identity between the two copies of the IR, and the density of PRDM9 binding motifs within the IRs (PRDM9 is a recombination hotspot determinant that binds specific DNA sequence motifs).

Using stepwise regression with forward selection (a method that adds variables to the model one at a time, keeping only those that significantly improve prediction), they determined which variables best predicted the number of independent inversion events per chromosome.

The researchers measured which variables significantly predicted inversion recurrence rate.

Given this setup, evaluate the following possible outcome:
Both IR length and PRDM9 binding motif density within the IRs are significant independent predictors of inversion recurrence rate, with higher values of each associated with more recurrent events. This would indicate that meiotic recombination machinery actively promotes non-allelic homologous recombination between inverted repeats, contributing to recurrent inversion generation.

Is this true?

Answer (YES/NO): NO